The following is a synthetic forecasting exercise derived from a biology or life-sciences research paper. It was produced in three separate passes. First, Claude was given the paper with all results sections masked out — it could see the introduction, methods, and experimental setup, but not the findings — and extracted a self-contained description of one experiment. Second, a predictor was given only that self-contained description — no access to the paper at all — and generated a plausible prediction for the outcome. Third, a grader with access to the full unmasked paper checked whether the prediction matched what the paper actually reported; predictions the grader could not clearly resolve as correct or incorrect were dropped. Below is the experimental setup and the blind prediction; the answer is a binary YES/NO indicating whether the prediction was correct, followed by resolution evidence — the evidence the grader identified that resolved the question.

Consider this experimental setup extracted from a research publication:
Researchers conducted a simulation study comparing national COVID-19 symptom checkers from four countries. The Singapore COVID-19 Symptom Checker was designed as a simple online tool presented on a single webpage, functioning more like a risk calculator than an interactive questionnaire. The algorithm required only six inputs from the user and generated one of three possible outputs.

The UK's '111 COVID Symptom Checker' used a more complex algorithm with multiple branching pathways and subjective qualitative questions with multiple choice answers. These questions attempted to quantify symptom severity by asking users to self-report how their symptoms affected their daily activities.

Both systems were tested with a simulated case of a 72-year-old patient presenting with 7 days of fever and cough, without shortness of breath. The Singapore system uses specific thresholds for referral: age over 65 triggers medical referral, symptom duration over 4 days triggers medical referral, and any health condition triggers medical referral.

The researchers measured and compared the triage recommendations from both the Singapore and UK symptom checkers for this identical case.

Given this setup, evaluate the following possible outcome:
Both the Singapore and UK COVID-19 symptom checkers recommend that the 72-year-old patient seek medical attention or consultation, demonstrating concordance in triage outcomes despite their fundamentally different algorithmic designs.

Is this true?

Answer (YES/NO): NO